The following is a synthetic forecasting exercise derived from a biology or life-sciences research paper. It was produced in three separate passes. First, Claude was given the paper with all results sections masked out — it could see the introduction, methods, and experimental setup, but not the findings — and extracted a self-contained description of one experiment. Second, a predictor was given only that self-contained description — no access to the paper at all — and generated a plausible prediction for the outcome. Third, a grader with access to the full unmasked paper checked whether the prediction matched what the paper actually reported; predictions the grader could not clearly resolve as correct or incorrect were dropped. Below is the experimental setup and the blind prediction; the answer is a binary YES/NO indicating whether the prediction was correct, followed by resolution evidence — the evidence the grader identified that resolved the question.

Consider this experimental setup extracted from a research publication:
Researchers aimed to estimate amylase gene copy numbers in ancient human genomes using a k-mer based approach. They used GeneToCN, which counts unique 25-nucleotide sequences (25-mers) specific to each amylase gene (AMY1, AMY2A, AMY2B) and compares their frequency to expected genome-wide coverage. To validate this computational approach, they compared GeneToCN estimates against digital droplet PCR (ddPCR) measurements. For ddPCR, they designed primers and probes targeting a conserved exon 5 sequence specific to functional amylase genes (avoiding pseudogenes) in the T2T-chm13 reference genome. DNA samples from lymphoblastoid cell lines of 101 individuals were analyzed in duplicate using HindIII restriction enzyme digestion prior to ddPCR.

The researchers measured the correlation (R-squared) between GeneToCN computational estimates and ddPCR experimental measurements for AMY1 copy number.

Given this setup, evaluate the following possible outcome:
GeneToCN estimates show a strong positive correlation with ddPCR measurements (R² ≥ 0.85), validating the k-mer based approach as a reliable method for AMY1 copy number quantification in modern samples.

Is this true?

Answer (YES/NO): YES